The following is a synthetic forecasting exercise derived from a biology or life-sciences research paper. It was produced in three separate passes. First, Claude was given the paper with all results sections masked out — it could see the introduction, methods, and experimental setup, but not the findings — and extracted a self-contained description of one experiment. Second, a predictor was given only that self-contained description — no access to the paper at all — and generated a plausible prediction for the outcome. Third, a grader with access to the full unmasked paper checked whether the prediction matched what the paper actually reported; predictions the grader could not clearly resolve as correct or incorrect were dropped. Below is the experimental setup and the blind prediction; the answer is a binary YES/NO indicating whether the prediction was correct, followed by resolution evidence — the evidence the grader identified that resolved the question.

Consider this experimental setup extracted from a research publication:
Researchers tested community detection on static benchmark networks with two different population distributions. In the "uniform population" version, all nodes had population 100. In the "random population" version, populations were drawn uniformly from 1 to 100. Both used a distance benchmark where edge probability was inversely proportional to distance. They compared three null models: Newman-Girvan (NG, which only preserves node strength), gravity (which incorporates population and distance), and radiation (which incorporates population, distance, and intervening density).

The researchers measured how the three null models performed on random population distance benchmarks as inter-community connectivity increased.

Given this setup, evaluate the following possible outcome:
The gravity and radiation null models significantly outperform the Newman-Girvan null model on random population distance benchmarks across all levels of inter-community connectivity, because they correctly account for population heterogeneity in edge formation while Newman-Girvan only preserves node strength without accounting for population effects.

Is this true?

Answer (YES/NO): NO